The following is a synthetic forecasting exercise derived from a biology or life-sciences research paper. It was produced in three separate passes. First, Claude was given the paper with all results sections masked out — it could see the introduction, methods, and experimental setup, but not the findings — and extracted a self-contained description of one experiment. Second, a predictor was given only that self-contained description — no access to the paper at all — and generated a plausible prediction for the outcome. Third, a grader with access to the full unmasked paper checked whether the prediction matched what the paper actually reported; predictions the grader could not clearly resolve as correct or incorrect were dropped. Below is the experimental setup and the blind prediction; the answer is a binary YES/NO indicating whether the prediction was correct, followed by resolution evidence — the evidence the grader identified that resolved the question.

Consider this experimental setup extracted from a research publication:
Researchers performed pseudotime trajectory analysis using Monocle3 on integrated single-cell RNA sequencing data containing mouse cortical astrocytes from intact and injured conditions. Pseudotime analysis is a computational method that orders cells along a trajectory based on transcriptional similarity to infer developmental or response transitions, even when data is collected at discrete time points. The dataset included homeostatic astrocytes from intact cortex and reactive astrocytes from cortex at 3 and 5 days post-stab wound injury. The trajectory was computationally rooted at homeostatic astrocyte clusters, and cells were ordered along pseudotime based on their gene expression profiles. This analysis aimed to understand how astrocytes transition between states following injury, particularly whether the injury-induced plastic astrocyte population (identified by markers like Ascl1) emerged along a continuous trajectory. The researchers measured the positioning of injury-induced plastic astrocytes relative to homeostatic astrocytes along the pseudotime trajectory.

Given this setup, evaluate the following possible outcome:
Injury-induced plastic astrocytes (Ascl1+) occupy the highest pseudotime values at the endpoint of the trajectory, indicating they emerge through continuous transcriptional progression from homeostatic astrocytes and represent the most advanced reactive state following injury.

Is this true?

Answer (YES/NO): YES